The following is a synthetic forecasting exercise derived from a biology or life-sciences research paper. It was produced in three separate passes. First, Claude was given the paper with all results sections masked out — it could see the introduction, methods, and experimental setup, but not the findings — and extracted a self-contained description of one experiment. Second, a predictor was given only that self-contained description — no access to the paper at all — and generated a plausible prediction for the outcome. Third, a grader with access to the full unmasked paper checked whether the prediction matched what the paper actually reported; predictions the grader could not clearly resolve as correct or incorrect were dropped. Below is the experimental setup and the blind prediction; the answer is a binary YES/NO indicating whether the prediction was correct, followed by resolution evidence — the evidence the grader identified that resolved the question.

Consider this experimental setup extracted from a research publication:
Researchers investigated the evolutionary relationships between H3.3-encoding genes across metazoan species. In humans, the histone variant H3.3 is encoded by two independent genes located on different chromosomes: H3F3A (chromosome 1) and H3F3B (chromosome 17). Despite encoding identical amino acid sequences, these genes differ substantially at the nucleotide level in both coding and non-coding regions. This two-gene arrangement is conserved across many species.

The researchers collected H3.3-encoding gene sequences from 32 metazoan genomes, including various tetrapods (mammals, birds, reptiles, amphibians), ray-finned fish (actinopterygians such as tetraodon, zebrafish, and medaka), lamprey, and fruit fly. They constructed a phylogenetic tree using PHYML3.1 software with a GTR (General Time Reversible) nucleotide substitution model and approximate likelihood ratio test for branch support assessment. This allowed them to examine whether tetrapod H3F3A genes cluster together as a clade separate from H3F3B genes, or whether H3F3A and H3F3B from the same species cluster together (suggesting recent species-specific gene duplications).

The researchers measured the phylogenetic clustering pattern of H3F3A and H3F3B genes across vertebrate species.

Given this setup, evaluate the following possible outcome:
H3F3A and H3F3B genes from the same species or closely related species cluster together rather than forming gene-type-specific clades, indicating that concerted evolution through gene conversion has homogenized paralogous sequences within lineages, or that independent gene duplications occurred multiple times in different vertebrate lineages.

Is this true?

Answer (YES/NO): NO